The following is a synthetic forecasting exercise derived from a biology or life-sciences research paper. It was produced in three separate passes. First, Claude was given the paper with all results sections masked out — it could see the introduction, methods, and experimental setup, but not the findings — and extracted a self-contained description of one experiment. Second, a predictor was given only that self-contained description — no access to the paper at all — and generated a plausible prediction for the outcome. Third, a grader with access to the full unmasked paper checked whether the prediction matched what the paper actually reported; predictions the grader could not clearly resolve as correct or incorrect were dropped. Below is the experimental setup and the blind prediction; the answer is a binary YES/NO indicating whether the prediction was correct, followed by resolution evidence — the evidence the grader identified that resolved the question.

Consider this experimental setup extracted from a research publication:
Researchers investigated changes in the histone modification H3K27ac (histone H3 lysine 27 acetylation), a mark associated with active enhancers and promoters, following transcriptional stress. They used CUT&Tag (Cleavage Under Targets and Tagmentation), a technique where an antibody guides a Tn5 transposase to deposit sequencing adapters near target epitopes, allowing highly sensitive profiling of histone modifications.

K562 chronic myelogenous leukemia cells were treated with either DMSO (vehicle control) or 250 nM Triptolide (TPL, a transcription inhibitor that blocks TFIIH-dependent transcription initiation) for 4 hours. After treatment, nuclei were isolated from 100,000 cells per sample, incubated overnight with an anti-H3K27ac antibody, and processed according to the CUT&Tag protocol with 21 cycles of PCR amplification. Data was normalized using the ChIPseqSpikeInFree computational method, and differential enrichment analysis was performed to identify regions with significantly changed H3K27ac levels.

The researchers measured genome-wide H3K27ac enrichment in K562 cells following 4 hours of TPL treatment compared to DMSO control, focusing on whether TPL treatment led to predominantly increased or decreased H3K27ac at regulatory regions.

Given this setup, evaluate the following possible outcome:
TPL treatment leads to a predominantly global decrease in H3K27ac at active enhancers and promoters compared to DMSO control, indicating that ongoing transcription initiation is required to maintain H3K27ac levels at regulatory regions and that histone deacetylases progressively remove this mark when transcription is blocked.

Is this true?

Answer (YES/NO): NO